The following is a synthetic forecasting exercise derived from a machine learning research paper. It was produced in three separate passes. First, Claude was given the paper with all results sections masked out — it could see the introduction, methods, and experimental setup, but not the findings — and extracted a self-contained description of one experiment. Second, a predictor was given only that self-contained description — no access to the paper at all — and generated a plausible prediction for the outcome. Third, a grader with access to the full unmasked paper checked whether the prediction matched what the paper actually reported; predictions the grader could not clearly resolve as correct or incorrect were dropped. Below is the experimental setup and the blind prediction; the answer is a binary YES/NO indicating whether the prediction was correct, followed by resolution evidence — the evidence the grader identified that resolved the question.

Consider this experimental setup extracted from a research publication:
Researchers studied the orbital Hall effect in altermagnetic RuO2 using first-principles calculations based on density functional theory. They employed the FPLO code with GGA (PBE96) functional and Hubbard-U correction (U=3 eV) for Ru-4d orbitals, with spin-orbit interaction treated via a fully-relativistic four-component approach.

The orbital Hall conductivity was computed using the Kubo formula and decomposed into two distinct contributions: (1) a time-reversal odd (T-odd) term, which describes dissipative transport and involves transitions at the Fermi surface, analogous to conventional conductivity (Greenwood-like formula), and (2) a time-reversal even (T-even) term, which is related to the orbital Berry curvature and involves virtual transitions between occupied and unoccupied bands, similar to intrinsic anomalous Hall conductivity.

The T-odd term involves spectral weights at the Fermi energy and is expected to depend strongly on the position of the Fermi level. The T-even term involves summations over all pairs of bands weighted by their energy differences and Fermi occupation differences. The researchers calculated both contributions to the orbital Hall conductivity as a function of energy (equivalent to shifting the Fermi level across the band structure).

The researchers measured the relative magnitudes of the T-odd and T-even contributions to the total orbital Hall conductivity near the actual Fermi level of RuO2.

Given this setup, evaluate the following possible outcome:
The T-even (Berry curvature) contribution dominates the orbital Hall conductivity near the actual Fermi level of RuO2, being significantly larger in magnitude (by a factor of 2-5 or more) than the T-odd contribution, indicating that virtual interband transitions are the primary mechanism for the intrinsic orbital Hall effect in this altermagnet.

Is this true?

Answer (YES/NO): NO